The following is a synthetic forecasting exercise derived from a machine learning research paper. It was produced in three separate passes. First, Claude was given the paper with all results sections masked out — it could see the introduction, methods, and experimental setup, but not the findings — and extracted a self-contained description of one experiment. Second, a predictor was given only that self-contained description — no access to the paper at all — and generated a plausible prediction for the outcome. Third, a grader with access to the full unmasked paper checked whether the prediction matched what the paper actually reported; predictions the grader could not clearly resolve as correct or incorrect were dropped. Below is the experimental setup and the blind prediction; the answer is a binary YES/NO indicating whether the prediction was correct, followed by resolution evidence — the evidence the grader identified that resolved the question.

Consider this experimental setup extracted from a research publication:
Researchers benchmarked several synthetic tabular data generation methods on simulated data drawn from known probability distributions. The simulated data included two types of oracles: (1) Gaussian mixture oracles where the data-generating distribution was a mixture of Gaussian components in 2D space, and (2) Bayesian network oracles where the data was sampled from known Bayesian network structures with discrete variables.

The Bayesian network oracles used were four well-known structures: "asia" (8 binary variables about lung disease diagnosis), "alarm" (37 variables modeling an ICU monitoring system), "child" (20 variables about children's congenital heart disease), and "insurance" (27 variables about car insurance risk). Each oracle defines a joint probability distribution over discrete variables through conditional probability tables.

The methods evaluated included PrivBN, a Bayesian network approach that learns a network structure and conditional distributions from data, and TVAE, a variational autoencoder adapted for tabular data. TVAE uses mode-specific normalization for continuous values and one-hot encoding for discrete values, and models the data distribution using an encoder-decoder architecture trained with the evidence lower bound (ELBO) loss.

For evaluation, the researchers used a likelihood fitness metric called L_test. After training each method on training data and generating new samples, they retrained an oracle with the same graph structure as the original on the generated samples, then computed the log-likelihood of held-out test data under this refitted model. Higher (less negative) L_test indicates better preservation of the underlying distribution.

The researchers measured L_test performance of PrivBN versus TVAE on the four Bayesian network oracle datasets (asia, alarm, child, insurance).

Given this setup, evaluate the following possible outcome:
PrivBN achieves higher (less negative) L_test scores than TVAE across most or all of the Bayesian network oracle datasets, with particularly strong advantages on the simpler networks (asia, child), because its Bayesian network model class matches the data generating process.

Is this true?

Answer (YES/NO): NO